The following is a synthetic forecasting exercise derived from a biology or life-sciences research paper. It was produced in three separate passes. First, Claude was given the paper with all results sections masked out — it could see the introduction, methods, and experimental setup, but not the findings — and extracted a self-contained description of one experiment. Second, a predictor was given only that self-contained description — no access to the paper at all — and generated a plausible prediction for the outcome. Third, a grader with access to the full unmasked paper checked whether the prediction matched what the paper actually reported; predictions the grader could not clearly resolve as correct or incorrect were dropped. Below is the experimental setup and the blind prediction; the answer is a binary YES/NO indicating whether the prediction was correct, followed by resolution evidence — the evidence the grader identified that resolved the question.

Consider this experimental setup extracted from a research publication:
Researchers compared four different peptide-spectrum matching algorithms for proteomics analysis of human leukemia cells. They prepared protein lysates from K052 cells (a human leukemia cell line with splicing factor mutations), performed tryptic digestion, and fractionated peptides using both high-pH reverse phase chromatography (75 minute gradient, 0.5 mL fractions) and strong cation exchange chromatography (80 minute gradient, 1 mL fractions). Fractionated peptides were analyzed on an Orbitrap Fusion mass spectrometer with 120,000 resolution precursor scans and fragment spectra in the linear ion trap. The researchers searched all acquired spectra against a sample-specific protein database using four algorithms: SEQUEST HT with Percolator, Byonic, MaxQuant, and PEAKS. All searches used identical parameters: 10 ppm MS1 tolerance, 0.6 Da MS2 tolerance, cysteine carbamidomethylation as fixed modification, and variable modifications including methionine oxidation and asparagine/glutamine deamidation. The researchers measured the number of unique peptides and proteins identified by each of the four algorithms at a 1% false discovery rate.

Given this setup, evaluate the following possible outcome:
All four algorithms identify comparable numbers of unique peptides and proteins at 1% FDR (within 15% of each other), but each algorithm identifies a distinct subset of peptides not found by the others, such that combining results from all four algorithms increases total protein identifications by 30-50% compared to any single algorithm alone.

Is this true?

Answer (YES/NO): NO